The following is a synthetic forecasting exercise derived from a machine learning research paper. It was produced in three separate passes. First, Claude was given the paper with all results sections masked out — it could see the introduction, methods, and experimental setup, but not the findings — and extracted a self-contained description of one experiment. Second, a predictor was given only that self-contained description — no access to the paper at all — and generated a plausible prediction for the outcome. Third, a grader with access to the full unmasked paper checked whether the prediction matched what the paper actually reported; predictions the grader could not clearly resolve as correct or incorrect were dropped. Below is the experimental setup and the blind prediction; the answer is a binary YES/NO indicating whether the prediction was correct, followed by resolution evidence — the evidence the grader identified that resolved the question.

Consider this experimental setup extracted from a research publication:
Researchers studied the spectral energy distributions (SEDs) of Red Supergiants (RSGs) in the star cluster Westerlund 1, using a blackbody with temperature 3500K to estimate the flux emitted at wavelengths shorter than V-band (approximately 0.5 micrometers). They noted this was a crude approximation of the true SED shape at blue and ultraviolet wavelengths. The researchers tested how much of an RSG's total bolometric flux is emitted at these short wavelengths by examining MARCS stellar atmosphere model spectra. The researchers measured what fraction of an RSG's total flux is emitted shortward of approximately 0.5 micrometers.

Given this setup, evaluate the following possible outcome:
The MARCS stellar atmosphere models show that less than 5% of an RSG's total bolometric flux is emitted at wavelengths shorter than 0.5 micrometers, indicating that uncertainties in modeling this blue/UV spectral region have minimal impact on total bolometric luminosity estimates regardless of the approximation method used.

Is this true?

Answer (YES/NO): NO